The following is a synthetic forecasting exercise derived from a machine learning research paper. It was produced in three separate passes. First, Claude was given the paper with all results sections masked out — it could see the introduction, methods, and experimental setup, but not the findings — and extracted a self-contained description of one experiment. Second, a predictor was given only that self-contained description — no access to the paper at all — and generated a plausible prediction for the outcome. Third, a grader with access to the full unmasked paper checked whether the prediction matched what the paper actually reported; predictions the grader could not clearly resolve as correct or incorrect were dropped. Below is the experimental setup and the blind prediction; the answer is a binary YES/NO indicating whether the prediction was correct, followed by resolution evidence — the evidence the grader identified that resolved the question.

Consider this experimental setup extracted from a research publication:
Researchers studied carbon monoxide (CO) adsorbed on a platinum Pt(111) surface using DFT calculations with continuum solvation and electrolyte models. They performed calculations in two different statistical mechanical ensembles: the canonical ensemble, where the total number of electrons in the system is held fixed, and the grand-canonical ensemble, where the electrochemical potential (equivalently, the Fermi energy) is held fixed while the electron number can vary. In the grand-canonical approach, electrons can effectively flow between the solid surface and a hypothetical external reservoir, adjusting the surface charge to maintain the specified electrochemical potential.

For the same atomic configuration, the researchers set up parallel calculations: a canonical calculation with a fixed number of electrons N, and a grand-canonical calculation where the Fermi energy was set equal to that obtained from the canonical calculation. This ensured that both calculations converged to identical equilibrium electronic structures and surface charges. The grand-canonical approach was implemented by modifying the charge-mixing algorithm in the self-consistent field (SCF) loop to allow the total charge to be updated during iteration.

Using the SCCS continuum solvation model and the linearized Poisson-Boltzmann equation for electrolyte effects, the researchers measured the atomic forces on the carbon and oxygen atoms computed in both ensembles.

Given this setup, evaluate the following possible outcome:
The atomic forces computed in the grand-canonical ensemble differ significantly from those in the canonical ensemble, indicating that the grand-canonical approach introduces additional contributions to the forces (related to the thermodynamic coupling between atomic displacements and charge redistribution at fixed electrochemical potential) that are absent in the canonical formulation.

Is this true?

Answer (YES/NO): NO